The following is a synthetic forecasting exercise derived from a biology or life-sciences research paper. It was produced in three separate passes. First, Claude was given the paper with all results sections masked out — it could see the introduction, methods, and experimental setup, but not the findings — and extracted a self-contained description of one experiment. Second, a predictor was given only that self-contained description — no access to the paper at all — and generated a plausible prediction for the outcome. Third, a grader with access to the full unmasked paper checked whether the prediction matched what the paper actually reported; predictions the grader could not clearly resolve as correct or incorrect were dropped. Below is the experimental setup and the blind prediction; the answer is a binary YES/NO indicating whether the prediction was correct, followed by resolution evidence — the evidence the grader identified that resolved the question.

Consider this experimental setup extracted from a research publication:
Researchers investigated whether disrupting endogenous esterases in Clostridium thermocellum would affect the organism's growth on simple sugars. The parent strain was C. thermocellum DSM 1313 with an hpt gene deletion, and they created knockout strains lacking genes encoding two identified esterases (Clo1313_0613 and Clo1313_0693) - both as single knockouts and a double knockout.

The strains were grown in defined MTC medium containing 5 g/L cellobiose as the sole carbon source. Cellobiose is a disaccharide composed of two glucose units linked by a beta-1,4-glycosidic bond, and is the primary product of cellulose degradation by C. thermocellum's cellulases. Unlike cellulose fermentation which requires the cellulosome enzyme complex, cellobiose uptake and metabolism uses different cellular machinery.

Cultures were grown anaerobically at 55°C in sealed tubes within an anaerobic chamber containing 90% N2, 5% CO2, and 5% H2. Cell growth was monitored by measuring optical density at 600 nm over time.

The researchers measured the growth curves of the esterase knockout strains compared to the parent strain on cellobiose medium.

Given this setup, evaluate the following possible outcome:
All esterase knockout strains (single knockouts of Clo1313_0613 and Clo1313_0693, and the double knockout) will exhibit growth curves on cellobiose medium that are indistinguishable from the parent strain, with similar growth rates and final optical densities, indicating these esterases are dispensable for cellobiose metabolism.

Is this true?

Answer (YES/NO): NO